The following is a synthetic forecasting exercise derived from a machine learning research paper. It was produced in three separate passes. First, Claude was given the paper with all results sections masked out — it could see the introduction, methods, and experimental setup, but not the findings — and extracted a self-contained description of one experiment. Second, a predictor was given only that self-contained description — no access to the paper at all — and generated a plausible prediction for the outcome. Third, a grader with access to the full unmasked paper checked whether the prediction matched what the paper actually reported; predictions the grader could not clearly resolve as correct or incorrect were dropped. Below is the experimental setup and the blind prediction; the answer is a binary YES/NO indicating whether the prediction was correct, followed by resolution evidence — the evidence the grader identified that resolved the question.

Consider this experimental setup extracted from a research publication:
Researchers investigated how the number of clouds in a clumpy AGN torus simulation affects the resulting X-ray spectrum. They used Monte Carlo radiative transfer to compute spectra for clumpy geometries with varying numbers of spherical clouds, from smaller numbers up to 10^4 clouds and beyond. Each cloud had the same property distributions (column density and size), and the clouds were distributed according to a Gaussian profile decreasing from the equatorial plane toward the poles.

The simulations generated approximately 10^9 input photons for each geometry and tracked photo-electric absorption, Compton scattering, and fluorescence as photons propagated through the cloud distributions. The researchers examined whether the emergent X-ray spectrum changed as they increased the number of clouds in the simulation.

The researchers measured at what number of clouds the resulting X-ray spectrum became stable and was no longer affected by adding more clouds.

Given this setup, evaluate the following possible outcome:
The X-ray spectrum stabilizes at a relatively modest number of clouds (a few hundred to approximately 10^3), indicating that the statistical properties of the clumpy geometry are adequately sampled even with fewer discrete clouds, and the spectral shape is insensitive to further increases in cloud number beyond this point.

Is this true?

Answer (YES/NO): NO